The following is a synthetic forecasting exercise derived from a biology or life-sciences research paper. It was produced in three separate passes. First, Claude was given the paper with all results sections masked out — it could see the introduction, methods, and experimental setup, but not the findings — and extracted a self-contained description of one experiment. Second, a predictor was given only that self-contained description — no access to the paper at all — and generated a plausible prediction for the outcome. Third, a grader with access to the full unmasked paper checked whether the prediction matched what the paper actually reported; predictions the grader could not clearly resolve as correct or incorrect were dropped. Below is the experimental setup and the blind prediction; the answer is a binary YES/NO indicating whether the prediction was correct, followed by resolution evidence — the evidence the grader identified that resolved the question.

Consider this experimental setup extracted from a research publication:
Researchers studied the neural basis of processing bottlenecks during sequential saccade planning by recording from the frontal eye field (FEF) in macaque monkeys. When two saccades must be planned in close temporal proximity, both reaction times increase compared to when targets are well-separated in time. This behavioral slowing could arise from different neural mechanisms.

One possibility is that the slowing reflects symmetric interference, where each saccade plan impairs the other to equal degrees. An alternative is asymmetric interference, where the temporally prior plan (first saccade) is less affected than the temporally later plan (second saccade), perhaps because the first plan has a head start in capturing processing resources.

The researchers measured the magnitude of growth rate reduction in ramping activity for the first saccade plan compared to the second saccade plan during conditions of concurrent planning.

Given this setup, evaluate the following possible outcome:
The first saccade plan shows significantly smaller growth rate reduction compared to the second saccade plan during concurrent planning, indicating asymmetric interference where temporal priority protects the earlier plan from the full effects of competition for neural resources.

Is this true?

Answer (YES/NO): YES